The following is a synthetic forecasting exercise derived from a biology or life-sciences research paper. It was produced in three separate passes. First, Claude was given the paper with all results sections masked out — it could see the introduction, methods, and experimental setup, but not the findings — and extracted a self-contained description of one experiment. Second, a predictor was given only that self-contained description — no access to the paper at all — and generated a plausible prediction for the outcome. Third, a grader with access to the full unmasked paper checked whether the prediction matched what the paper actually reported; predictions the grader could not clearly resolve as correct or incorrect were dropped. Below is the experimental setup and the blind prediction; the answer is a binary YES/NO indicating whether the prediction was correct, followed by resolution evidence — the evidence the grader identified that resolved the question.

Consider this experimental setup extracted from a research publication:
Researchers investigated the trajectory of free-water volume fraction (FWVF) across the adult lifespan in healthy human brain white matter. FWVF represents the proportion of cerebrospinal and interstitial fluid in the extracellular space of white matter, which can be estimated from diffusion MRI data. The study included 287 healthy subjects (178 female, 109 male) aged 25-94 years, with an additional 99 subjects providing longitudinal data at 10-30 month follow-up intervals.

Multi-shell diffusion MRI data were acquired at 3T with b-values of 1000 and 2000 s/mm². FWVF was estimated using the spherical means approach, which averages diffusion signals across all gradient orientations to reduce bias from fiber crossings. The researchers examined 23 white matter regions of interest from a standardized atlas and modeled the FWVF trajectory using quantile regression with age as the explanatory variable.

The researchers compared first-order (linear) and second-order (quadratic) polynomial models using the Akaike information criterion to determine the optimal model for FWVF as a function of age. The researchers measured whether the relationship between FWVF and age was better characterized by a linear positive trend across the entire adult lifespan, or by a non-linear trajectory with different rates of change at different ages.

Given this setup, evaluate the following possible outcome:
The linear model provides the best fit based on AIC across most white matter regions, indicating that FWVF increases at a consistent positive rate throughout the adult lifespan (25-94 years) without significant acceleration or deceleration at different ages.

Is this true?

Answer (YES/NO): NO